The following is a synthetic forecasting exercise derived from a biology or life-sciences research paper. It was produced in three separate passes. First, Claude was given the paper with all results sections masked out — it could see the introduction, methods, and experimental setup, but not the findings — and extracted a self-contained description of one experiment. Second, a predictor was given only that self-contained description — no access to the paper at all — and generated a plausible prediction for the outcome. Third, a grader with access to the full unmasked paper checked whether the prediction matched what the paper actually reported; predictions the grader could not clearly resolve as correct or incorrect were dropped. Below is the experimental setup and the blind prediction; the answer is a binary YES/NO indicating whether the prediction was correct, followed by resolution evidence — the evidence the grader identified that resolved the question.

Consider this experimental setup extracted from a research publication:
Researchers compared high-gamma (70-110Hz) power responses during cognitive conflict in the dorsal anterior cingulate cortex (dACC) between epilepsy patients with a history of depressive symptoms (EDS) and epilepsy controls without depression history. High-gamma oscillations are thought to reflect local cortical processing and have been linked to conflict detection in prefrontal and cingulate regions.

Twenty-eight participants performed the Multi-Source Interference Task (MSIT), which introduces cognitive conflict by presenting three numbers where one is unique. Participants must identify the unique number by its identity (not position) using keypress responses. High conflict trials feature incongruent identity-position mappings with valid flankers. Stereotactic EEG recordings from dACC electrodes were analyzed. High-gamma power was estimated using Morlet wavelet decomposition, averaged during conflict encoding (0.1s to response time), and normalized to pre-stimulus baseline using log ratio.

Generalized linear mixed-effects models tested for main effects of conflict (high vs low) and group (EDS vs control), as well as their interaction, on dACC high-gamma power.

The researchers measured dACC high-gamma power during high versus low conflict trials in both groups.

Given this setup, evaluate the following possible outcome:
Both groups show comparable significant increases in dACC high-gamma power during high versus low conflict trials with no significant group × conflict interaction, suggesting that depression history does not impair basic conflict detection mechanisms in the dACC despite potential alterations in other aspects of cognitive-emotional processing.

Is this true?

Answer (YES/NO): YES